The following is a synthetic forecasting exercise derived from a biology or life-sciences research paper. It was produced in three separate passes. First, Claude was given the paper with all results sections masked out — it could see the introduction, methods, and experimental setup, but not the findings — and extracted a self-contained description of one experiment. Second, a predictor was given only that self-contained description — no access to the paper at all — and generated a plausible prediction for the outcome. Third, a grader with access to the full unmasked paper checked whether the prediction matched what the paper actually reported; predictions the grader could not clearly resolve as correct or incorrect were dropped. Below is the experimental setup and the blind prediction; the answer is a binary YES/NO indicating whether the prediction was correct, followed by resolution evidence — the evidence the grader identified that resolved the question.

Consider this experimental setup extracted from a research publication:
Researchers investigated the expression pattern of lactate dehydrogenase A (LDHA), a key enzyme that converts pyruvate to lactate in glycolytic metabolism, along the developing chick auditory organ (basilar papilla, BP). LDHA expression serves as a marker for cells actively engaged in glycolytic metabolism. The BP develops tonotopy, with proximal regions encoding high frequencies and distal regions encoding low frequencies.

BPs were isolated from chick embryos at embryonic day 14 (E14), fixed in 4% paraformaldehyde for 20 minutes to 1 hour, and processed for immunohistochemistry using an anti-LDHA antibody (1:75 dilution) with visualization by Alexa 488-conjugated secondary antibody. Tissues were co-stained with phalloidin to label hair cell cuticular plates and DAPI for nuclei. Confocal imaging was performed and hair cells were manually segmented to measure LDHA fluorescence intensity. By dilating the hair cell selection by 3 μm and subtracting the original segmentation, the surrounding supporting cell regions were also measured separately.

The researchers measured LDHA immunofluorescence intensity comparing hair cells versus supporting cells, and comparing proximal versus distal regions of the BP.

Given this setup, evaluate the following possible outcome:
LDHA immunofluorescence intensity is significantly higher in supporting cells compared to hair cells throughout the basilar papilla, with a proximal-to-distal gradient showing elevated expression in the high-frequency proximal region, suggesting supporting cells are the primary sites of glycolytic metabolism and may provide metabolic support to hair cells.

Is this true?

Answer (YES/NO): NO